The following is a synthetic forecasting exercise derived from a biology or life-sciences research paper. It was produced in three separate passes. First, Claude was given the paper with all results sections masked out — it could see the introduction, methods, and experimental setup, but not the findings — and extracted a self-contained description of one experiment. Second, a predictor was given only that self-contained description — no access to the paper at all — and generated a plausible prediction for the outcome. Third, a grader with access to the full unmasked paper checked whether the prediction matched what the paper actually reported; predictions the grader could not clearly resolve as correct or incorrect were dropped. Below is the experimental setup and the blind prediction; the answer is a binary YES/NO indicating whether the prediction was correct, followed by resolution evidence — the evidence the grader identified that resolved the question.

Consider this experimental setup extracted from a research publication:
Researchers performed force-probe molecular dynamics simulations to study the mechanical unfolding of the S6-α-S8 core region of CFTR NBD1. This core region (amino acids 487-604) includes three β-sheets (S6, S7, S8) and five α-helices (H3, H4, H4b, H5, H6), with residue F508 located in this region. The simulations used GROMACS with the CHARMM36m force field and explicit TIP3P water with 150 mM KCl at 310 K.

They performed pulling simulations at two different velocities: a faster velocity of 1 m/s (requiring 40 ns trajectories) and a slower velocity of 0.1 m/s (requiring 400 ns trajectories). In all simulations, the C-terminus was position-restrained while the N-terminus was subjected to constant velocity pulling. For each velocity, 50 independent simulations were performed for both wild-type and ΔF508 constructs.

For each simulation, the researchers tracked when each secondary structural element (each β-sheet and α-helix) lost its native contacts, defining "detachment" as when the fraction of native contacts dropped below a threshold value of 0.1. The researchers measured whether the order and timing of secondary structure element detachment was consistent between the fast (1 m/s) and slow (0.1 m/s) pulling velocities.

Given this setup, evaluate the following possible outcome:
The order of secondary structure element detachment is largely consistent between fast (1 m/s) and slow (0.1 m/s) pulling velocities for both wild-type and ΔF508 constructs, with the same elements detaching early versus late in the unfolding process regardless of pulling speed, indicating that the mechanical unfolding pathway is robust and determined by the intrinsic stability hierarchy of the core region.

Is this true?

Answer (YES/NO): YES